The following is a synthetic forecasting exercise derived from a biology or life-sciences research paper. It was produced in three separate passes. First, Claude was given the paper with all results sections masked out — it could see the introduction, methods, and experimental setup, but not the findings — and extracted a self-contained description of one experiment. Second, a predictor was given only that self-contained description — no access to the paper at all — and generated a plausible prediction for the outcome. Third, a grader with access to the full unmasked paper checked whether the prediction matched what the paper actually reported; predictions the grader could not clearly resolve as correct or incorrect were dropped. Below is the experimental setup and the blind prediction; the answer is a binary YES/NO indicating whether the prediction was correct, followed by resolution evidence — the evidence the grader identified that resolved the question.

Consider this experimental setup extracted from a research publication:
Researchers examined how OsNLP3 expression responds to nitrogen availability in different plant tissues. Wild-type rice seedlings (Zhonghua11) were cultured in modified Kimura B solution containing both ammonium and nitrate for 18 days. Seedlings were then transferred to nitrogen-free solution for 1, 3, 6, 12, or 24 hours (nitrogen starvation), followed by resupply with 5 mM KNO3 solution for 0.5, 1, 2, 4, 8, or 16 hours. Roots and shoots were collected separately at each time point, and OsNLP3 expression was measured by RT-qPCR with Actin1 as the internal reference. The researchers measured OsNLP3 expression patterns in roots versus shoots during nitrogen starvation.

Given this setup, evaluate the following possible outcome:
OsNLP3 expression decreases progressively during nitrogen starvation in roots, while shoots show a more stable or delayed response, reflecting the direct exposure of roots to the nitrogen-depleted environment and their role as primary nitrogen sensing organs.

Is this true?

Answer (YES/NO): NO